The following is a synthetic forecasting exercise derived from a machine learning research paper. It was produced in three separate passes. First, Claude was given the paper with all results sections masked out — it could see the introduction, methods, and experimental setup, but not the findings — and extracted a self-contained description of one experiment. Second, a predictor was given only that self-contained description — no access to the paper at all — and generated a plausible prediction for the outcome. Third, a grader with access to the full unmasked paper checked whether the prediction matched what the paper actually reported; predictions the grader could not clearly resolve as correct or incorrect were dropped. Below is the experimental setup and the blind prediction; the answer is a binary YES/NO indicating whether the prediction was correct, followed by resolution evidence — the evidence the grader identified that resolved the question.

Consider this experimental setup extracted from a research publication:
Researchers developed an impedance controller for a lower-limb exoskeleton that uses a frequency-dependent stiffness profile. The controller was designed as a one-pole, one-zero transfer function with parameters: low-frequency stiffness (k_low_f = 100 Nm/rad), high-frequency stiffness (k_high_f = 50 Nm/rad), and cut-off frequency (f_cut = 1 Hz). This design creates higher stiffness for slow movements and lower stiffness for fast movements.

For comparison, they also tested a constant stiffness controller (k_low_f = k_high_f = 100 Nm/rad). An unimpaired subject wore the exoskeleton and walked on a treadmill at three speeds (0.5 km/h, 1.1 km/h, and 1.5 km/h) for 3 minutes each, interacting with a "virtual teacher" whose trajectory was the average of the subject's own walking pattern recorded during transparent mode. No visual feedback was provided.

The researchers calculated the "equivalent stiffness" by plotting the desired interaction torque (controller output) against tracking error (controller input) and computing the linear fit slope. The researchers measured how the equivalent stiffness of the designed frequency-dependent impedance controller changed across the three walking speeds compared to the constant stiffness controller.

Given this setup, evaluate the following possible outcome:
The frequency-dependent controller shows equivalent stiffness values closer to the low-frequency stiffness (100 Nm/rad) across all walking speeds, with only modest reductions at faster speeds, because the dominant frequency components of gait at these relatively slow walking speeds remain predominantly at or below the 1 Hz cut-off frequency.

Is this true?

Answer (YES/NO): NO